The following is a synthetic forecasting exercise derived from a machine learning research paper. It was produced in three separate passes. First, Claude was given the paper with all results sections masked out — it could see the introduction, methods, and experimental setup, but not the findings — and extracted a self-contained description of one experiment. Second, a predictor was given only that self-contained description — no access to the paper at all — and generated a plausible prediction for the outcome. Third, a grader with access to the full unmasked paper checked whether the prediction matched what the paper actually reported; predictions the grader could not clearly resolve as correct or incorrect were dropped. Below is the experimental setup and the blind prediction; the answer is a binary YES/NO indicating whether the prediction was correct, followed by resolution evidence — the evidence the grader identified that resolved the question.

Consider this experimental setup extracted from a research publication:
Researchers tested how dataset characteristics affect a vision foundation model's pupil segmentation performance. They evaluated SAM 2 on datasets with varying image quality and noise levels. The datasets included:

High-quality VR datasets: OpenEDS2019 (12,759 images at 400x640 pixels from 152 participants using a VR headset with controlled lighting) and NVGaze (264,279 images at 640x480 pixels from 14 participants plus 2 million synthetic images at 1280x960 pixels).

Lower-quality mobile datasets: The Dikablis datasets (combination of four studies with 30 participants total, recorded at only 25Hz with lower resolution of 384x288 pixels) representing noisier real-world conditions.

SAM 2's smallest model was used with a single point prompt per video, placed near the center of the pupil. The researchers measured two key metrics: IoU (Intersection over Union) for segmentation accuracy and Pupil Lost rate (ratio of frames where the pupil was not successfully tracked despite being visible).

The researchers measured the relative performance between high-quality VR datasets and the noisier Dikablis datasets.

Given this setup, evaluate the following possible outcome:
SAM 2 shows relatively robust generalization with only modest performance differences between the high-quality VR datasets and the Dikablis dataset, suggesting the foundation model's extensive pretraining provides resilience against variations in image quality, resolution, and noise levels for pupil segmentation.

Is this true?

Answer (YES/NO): NO